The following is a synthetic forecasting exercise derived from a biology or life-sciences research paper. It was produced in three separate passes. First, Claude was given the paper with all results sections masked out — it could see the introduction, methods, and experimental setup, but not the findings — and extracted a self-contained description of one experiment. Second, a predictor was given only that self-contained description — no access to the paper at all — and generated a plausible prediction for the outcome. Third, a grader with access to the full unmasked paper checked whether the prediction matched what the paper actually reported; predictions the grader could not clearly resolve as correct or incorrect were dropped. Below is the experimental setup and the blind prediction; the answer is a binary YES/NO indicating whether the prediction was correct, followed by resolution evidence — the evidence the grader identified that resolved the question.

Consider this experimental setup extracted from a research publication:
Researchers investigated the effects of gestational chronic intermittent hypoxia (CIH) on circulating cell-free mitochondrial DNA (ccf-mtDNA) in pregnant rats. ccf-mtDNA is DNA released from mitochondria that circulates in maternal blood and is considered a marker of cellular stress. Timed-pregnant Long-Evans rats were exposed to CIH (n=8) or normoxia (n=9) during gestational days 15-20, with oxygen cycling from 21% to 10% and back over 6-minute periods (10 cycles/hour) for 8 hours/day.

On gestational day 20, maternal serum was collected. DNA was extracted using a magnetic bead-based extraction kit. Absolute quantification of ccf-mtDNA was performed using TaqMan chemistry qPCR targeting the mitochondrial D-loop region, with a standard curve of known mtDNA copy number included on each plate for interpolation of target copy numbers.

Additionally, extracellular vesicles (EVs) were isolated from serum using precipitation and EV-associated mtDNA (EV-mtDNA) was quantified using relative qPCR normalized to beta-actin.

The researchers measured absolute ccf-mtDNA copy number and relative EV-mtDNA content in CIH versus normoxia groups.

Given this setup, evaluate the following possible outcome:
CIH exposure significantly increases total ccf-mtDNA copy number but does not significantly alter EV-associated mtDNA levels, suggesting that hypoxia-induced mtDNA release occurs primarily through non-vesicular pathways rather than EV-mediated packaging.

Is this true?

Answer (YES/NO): NO